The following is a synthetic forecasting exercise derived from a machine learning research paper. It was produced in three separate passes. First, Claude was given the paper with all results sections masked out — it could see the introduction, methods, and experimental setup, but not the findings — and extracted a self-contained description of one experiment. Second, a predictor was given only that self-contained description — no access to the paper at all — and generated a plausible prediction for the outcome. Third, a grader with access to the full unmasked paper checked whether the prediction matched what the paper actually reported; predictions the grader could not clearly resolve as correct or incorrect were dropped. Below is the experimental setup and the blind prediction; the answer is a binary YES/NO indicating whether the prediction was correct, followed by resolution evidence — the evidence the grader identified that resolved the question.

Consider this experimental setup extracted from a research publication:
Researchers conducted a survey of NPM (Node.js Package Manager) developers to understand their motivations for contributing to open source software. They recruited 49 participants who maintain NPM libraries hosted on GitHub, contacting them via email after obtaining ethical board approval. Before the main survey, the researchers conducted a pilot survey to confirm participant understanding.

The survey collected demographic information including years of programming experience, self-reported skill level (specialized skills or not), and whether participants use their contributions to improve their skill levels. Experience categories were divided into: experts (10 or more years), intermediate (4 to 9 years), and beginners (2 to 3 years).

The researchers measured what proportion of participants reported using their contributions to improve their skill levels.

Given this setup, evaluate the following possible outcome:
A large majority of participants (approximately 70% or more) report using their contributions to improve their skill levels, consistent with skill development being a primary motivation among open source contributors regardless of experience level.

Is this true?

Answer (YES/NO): NO